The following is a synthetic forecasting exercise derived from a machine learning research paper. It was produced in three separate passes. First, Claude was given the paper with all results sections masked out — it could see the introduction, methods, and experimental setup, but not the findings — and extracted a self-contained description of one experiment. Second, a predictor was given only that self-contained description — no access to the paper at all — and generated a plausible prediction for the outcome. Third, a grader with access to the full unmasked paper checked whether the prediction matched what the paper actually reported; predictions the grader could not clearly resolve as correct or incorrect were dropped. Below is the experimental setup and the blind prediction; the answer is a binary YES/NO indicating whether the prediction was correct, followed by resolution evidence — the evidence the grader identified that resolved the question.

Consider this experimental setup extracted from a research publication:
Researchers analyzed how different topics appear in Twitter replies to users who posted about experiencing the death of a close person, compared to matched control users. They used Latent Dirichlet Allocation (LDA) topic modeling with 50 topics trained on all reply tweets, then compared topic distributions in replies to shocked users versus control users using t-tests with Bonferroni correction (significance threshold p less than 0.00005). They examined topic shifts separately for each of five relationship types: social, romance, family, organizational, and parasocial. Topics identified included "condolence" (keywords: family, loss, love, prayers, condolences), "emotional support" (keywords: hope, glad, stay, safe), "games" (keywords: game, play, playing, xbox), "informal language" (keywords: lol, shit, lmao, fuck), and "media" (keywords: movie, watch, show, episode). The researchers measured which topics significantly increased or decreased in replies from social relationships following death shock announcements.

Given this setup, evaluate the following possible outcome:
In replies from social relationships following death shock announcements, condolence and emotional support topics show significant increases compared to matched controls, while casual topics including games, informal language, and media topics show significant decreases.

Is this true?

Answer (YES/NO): YES